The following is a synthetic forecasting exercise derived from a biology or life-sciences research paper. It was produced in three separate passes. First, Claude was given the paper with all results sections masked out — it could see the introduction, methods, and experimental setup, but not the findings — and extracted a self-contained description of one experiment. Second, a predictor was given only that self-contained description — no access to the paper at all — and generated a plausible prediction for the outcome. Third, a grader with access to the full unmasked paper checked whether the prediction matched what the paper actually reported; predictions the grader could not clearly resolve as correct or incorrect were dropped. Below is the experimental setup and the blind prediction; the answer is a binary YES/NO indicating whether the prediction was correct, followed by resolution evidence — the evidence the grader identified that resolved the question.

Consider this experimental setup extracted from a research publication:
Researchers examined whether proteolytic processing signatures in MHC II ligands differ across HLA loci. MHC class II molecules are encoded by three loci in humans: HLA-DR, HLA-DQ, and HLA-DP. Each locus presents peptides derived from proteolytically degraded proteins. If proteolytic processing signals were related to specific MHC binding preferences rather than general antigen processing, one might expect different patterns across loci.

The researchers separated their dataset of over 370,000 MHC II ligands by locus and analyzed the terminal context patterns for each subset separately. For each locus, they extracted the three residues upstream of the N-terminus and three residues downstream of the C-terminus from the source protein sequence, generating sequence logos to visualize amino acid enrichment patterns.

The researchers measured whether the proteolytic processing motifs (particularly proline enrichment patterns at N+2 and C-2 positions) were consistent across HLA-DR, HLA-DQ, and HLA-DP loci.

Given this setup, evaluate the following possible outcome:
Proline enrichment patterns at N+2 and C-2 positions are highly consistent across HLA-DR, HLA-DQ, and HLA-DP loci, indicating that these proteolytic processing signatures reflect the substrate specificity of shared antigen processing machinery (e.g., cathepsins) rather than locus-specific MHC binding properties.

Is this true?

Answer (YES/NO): YES